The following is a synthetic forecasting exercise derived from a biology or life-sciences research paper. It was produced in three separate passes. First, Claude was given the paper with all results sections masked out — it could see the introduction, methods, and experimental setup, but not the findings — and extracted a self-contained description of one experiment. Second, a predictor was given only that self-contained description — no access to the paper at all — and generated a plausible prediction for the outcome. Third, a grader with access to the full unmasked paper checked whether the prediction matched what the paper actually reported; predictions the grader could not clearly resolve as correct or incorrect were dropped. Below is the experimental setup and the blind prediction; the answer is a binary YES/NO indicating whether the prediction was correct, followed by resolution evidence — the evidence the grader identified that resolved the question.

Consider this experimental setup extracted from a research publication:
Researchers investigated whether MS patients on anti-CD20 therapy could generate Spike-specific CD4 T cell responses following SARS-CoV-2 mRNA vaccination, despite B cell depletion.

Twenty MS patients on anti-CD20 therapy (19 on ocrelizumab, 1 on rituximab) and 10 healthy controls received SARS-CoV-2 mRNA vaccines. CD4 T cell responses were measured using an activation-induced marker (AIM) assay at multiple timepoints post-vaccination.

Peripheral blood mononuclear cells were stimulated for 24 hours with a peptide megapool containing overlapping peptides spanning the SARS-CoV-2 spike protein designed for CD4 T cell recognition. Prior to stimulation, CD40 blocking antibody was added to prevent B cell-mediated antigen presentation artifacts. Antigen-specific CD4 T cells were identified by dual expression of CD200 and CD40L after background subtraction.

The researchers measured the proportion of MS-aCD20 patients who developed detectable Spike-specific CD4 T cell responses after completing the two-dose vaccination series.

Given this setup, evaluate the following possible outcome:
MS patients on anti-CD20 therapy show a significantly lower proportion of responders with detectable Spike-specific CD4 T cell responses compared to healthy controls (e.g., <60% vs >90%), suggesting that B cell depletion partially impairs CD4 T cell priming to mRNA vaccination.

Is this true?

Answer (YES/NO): NO